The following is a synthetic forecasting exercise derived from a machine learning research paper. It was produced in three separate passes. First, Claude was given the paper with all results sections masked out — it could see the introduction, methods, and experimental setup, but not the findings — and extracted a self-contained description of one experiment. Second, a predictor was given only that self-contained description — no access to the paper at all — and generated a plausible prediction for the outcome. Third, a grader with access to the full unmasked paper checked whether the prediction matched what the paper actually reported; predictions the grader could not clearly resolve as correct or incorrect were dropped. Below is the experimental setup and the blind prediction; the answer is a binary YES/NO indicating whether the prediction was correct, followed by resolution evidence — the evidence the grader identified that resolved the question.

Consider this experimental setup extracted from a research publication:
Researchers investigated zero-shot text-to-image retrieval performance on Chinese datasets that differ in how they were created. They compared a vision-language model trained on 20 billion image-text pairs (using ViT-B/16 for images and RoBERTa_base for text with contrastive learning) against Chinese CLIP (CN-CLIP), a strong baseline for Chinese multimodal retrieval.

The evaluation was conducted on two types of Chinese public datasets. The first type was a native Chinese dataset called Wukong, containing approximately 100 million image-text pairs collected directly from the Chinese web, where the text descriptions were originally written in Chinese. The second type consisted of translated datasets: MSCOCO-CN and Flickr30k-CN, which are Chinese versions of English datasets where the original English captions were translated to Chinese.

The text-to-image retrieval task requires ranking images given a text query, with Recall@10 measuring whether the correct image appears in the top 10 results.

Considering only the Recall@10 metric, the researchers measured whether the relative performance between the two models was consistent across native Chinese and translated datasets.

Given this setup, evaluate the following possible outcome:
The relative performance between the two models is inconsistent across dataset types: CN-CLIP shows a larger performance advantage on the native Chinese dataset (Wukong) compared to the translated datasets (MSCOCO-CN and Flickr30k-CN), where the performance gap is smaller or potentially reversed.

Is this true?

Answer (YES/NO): NO